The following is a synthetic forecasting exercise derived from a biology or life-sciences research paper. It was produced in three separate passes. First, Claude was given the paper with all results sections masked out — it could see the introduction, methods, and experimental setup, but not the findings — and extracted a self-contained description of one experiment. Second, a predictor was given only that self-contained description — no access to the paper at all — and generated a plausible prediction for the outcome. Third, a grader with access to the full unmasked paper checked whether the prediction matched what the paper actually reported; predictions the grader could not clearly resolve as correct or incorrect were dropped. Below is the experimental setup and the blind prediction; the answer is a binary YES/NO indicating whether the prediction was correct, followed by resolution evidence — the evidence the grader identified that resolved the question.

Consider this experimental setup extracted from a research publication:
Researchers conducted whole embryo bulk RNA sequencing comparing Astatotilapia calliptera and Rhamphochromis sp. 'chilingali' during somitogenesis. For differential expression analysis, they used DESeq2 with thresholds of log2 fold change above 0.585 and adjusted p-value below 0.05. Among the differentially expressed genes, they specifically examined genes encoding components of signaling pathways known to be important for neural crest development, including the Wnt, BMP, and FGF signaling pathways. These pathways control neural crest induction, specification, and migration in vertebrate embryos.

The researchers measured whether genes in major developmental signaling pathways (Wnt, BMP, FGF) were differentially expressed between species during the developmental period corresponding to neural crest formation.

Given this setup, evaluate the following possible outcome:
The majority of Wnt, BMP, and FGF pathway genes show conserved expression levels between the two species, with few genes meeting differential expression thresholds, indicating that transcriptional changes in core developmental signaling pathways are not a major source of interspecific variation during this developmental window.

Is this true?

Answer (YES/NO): NO